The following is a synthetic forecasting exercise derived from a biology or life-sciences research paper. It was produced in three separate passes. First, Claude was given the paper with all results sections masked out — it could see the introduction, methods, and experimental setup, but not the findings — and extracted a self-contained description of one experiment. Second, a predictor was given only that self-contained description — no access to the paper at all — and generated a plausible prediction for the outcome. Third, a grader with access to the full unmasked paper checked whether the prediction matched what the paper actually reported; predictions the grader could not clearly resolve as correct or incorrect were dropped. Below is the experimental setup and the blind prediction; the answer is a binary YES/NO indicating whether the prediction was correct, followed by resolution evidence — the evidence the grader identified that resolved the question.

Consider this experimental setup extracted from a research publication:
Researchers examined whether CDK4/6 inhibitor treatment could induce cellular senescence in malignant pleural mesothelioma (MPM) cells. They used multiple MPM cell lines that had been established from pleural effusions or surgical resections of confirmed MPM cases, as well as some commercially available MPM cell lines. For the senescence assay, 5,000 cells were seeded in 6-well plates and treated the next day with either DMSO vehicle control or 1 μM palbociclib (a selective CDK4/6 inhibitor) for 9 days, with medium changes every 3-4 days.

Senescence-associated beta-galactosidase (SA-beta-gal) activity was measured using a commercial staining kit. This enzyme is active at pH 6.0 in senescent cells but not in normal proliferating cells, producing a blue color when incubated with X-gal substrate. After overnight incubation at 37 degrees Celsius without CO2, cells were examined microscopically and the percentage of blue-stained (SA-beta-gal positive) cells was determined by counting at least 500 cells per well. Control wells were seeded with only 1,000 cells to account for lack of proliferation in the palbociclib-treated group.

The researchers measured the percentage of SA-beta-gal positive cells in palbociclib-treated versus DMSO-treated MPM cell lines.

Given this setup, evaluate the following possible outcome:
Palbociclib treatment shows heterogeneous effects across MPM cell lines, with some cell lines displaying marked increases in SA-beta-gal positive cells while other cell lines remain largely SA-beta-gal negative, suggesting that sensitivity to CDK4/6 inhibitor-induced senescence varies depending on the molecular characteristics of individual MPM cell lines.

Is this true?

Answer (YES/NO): YES